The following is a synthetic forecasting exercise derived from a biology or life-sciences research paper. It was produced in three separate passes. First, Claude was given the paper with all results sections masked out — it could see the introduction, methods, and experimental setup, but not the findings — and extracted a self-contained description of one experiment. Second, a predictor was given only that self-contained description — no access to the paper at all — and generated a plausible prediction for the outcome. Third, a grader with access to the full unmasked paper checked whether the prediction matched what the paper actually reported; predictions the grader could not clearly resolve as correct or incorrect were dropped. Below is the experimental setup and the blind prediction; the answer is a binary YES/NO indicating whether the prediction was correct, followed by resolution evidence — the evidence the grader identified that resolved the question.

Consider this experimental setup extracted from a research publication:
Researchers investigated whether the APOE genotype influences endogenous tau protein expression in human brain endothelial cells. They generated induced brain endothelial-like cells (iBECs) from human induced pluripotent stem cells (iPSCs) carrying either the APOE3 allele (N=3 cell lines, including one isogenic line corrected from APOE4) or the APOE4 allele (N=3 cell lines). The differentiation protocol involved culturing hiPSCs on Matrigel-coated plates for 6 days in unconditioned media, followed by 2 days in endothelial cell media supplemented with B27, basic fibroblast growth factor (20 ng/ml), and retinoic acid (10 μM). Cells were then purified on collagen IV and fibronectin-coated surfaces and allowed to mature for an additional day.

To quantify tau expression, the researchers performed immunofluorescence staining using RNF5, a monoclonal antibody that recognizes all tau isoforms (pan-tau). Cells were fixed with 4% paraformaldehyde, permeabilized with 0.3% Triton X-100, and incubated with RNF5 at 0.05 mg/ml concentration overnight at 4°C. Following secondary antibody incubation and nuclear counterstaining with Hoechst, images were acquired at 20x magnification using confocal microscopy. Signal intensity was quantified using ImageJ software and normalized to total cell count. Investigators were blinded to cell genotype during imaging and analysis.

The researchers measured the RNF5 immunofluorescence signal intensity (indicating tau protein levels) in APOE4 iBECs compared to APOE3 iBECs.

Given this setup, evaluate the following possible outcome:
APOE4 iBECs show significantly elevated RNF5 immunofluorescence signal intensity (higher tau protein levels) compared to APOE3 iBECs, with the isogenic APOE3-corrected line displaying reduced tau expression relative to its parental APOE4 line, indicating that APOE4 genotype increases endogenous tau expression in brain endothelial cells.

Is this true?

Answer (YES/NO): YES